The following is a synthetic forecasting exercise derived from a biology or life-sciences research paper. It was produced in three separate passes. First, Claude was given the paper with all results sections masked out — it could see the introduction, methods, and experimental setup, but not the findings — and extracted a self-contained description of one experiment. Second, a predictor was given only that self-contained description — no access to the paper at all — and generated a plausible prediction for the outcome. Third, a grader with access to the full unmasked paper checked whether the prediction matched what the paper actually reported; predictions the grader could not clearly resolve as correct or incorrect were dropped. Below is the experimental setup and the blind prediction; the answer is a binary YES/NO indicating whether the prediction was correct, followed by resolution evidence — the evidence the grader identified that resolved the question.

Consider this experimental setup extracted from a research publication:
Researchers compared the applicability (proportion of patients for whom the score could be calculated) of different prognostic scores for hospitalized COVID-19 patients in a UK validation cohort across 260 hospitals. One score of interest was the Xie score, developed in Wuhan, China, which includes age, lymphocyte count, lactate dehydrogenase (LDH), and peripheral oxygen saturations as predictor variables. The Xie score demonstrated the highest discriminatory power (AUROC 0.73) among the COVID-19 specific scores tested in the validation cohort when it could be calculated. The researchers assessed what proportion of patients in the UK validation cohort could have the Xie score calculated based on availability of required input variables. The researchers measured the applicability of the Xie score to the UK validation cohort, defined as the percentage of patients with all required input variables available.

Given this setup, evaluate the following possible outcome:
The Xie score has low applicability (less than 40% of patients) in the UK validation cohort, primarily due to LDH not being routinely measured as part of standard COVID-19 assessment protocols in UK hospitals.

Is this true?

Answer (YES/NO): YES